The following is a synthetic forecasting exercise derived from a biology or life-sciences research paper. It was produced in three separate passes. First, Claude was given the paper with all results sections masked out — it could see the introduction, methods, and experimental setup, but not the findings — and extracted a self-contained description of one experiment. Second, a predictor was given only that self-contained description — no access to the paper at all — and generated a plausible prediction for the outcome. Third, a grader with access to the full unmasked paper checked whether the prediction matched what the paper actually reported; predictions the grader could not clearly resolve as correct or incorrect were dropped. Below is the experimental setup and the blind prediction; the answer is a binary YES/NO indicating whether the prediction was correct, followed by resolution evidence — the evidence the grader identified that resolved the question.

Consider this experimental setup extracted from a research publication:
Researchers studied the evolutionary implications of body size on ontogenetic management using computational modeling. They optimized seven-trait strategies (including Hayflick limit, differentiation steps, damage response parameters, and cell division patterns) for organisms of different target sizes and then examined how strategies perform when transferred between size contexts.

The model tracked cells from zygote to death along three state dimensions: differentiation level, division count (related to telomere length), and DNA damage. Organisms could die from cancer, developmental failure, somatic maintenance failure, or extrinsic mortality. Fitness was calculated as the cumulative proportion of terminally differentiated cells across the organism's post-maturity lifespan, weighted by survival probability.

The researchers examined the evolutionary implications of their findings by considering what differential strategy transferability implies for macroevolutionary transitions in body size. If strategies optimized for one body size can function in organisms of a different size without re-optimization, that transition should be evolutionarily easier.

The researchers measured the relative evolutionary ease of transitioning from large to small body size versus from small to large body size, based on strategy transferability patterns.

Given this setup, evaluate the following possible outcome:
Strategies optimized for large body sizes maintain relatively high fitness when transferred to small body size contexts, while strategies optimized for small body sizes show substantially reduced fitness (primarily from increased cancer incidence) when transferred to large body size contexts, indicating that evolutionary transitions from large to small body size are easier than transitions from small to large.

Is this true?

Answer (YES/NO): NO